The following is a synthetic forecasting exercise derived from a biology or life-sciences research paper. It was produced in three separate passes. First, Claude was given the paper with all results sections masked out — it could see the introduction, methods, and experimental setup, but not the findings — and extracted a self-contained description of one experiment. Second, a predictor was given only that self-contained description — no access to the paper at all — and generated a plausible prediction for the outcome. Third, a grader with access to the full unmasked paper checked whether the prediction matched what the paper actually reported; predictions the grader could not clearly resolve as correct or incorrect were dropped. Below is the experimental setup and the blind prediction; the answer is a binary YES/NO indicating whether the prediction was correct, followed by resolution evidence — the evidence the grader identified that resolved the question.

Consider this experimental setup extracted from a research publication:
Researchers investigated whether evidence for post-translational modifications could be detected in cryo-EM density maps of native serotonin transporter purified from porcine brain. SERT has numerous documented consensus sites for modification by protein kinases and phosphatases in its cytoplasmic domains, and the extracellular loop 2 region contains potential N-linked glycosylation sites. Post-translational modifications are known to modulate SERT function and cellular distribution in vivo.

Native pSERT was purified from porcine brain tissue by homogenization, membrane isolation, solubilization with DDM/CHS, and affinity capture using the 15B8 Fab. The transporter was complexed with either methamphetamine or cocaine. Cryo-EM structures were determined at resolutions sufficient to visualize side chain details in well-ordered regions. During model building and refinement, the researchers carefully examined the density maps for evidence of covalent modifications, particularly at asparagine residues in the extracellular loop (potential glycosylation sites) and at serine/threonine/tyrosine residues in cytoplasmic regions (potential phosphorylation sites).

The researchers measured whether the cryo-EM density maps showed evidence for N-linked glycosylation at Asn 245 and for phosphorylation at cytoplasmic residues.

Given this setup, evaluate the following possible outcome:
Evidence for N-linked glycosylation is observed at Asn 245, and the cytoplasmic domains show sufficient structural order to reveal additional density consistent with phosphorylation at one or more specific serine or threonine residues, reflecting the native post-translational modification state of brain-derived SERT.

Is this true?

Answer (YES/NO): NO